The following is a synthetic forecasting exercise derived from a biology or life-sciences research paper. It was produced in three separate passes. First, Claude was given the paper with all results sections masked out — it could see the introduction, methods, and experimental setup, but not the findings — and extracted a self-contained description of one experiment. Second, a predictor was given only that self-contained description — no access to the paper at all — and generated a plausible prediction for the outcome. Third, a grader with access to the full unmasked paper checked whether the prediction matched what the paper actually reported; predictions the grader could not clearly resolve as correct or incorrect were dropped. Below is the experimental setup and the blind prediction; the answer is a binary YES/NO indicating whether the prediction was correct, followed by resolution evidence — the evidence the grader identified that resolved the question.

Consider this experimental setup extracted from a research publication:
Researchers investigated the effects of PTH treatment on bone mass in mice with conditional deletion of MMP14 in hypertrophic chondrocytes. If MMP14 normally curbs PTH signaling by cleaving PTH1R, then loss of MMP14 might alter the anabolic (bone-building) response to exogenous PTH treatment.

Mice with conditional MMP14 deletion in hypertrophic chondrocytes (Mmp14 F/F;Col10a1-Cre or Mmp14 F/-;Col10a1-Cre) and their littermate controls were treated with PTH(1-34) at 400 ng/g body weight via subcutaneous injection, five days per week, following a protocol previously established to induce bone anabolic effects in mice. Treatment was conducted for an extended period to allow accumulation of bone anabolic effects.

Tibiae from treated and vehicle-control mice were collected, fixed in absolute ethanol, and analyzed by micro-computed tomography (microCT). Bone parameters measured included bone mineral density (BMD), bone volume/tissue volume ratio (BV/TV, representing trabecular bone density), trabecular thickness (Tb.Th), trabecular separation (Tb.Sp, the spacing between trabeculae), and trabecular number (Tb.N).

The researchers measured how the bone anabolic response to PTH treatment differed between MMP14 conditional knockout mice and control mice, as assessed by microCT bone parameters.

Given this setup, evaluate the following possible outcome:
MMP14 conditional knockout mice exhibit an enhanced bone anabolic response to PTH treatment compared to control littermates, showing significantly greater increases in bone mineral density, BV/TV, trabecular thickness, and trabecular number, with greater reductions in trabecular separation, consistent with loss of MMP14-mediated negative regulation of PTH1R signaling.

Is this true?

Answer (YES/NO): NO